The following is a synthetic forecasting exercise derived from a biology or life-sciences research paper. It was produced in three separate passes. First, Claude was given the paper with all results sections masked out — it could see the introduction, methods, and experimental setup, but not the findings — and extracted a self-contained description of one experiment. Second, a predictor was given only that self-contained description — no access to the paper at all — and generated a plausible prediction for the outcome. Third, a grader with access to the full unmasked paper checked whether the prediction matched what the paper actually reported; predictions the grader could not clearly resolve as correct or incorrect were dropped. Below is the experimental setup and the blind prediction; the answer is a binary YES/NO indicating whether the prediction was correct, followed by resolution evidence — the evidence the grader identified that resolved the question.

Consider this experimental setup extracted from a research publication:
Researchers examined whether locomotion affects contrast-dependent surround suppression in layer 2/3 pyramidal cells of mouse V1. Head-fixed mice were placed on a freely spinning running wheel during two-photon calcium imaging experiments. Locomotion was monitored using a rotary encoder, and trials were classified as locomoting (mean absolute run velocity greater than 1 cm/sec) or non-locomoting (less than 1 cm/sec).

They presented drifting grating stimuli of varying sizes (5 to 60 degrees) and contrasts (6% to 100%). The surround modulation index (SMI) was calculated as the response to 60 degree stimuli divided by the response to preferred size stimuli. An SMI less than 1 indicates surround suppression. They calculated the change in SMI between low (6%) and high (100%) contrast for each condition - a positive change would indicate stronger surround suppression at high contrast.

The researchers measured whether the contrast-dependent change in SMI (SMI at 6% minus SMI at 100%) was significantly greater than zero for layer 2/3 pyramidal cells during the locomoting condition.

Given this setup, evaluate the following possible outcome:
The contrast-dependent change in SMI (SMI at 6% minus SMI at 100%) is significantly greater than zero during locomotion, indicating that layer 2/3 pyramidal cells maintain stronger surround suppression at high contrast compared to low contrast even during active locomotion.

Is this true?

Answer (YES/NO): YES